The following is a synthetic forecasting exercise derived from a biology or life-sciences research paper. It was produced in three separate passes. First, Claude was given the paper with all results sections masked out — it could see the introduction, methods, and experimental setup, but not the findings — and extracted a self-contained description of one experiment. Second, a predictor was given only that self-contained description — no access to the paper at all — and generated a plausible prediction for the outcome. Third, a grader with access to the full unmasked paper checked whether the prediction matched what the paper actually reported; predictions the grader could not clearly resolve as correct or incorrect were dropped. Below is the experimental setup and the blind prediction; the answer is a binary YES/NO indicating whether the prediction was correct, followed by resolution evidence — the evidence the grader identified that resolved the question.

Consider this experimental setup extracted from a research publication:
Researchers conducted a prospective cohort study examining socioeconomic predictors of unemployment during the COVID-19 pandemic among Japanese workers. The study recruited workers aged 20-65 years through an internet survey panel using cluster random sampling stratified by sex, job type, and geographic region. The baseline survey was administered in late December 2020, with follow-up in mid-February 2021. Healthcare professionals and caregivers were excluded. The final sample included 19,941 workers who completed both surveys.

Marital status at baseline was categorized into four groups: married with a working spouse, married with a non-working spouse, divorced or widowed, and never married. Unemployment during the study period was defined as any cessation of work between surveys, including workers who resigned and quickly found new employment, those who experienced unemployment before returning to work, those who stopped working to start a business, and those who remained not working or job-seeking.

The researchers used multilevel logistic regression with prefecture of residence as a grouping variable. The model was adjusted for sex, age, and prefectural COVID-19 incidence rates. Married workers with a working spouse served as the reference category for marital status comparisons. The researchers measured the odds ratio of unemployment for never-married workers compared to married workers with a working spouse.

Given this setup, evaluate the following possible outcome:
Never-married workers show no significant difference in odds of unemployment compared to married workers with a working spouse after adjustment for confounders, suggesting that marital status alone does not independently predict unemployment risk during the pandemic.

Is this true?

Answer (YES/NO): NO